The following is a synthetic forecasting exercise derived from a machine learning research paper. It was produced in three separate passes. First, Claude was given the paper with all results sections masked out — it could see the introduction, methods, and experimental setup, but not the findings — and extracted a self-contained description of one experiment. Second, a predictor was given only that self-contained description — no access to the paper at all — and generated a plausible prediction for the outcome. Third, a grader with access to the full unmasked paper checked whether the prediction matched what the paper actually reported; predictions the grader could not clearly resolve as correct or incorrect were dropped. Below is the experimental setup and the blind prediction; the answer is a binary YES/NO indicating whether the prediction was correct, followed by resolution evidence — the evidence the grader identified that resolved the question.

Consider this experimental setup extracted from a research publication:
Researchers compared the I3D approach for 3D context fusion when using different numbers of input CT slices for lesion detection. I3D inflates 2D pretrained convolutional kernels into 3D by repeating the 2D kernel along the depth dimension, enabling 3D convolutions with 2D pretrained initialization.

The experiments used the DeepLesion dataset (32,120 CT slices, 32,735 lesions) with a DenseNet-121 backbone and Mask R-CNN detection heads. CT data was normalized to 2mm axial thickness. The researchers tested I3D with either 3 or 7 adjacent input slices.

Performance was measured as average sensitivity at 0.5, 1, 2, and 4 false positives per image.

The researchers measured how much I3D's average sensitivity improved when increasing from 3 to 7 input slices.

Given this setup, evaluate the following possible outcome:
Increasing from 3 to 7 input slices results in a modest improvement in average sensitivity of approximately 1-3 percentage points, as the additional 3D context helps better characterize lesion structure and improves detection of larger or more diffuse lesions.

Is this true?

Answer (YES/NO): YES